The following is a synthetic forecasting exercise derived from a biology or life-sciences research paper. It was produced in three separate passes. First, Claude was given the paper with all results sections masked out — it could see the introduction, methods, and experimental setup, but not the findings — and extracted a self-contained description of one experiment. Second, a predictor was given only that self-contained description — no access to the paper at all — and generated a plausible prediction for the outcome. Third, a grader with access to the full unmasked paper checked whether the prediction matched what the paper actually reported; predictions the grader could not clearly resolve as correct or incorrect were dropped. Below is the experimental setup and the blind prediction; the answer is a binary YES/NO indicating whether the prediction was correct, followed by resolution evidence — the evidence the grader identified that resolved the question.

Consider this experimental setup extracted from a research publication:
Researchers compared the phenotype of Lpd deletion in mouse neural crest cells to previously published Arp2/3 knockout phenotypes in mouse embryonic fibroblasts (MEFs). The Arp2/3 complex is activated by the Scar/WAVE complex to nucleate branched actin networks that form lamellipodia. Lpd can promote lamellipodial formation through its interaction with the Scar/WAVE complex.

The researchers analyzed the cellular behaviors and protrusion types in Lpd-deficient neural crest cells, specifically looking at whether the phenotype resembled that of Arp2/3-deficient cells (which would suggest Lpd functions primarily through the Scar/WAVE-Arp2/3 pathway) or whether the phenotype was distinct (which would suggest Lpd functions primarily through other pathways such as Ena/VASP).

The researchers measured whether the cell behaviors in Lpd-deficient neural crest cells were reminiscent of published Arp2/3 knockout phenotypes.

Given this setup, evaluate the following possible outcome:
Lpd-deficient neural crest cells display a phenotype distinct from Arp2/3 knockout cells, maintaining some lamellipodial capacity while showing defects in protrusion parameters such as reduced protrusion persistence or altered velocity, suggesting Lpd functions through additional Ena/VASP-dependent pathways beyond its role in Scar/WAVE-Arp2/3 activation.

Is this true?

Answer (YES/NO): NO